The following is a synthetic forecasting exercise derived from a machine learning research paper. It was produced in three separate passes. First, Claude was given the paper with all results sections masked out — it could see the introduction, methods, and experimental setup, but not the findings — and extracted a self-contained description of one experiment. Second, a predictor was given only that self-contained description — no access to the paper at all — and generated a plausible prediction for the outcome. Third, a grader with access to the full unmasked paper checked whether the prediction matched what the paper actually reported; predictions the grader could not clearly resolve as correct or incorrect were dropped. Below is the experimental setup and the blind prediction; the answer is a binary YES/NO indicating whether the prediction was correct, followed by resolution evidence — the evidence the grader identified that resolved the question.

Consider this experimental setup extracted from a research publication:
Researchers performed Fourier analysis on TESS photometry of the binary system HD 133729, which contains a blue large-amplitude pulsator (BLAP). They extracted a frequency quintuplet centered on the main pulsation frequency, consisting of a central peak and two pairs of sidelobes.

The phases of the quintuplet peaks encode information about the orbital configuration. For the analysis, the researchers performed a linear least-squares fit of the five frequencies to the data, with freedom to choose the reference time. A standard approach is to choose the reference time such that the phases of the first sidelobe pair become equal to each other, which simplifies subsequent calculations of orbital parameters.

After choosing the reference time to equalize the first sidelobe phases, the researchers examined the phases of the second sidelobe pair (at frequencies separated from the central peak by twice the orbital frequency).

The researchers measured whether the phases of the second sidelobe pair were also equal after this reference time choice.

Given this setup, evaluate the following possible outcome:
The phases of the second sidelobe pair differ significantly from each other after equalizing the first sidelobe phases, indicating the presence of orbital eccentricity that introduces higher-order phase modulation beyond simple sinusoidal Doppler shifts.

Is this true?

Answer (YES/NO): YES